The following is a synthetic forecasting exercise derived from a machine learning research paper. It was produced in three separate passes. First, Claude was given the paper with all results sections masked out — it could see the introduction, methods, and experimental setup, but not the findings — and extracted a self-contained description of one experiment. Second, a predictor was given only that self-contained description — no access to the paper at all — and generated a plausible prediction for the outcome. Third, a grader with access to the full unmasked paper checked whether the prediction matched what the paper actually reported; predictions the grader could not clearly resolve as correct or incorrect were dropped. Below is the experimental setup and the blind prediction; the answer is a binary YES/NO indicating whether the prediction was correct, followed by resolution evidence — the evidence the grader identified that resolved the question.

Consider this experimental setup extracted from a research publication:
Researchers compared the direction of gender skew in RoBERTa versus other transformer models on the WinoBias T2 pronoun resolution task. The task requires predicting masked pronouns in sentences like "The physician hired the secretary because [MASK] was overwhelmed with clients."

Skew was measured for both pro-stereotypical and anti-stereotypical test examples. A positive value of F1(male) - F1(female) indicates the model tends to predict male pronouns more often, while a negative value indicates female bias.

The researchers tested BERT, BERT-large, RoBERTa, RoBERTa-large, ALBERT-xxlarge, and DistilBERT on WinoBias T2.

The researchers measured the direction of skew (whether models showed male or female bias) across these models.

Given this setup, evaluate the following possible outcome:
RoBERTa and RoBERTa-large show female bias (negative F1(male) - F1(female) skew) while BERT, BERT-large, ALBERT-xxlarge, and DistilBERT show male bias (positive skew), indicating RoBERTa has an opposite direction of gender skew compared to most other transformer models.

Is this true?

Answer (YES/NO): NO